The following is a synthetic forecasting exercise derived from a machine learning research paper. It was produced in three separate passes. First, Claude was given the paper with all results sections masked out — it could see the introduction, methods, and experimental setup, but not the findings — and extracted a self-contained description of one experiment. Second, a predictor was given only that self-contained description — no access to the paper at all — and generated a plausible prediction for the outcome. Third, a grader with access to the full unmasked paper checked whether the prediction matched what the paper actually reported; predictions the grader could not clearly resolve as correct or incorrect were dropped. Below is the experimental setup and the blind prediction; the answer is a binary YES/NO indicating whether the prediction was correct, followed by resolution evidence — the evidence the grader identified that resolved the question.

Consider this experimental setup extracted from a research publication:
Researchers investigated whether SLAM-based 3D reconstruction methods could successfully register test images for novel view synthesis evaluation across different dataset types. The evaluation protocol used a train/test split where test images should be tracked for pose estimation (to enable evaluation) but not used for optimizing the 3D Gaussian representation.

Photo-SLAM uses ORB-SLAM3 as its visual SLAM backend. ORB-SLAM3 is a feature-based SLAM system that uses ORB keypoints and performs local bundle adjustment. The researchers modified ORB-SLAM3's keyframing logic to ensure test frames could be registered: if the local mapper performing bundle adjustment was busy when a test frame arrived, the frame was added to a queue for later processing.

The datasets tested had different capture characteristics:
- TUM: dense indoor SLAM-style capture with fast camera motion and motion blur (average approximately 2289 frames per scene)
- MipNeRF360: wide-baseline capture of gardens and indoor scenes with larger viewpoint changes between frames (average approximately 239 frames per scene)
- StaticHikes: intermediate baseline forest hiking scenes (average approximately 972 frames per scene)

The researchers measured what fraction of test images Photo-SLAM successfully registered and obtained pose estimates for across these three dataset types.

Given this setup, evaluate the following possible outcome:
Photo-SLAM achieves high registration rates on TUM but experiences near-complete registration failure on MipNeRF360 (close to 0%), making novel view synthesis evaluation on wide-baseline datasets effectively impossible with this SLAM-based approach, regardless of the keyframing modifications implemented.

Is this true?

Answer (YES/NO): NO